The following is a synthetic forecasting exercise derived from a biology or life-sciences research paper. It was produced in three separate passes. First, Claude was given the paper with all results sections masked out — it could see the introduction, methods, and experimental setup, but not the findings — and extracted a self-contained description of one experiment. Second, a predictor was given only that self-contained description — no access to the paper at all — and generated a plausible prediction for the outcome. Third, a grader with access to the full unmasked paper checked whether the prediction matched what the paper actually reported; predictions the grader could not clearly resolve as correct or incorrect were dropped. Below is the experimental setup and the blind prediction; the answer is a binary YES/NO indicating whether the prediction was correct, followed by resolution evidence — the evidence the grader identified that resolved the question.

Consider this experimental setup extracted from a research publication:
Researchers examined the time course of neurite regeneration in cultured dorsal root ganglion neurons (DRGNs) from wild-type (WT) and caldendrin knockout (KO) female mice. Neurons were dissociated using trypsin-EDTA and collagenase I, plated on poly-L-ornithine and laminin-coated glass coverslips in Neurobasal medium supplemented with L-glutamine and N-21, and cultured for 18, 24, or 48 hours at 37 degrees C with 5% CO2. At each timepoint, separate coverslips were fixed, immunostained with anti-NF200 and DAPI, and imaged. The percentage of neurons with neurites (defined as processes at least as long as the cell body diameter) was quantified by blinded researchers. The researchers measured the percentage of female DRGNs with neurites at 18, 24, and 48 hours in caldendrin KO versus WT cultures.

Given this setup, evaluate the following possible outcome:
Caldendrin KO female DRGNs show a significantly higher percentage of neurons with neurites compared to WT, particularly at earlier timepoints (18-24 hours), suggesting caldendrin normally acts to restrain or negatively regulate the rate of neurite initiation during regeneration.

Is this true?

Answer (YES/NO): YES